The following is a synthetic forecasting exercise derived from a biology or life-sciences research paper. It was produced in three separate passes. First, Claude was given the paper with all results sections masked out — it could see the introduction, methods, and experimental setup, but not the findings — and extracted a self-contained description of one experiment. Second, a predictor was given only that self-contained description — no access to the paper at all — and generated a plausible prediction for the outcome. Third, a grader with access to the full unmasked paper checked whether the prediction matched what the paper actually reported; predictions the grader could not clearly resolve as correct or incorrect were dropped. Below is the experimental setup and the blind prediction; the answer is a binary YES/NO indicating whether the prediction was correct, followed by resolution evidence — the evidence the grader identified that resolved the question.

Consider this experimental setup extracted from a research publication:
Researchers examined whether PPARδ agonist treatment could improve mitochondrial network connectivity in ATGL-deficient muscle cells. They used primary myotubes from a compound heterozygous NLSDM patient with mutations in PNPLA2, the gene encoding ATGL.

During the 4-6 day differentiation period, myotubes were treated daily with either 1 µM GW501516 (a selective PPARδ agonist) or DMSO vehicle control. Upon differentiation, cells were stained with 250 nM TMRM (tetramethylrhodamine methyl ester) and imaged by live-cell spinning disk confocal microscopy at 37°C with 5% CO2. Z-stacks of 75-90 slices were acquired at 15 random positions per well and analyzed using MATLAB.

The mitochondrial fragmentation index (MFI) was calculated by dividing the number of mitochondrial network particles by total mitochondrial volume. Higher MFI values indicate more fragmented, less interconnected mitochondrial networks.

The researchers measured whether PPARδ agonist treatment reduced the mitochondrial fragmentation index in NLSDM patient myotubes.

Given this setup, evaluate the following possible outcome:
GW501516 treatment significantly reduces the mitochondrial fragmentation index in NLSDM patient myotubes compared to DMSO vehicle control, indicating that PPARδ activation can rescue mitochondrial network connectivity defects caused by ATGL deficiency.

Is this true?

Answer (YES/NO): NO